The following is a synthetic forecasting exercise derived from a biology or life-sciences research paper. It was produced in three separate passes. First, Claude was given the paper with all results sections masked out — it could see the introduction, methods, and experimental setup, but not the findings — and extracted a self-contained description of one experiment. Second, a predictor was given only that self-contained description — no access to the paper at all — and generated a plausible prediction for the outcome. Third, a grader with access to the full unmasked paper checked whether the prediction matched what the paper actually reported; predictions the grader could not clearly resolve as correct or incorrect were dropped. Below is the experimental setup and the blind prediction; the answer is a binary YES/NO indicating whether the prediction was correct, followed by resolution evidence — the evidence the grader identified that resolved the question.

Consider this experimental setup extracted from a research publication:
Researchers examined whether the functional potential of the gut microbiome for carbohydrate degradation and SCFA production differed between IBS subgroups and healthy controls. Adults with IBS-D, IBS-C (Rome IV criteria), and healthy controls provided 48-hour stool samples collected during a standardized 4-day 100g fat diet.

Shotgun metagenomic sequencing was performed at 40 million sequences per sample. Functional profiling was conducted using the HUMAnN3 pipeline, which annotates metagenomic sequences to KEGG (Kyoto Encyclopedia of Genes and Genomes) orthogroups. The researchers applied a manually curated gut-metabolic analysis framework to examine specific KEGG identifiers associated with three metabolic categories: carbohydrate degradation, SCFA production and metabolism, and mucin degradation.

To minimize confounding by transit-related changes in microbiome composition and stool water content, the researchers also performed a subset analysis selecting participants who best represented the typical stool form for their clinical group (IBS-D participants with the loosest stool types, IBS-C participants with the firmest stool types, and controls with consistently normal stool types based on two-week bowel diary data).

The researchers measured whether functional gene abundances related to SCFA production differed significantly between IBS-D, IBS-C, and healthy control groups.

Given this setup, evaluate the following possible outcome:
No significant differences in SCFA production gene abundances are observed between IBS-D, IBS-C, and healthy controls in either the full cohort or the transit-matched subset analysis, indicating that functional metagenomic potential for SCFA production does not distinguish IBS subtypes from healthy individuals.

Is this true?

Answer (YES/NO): NO